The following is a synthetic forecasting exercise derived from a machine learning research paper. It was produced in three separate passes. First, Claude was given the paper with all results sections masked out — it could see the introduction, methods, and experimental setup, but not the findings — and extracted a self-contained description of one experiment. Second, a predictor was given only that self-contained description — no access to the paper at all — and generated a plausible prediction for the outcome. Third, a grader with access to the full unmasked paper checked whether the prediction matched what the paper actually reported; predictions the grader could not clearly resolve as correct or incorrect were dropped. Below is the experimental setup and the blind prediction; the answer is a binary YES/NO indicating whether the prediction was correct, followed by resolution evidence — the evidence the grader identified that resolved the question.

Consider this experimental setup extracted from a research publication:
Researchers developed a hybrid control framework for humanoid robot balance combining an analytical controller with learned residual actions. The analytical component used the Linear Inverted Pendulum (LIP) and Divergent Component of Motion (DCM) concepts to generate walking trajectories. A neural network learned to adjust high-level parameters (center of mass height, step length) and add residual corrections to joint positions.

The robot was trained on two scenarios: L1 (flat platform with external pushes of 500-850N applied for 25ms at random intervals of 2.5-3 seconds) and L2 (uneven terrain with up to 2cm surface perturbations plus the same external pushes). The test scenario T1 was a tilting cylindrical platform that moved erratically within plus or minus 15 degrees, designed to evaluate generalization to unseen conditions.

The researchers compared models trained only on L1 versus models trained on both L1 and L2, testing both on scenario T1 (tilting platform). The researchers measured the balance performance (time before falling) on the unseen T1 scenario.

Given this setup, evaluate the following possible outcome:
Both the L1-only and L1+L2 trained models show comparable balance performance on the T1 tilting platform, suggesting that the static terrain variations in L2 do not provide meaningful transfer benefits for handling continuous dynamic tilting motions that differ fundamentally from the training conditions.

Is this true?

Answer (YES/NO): NO